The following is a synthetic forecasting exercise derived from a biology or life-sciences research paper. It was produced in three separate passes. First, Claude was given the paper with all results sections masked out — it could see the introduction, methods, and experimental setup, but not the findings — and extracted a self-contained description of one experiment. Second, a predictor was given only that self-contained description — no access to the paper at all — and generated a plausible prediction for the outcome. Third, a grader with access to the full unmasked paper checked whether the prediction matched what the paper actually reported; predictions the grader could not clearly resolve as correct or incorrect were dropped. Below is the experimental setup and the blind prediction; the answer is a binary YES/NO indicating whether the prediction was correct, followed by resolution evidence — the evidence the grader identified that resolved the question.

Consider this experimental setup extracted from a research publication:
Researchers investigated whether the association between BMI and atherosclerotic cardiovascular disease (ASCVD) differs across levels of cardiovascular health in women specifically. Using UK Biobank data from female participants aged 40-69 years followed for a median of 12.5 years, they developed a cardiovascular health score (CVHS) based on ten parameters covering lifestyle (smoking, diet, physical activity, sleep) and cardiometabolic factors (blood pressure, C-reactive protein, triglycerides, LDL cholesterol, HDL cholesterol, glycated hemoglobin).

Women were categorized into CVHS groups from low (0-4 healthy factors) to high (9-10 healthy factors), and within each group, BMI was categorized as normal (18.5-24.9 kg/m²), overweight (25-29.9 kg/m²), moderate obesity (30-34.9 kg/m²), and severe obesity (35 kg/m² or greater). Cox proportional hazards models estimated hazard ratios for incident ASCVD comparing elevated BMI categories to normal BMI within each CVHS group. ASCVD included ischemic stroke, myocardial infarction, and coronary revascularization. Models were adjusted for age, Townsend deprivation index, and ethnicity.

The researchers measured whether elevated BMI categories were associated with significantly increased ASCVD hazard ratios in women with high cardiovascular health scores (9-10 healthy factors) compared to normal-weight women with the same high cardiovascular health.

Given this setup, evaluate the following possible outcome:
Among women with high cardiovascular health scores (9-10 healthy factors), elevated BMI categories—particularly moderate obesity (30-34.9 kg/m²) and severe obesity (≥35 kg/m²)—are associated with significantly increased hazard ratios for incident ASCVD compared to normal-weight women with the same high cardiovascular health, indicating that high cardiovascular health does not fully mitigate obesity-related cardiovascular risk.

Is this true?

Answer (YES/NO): NO